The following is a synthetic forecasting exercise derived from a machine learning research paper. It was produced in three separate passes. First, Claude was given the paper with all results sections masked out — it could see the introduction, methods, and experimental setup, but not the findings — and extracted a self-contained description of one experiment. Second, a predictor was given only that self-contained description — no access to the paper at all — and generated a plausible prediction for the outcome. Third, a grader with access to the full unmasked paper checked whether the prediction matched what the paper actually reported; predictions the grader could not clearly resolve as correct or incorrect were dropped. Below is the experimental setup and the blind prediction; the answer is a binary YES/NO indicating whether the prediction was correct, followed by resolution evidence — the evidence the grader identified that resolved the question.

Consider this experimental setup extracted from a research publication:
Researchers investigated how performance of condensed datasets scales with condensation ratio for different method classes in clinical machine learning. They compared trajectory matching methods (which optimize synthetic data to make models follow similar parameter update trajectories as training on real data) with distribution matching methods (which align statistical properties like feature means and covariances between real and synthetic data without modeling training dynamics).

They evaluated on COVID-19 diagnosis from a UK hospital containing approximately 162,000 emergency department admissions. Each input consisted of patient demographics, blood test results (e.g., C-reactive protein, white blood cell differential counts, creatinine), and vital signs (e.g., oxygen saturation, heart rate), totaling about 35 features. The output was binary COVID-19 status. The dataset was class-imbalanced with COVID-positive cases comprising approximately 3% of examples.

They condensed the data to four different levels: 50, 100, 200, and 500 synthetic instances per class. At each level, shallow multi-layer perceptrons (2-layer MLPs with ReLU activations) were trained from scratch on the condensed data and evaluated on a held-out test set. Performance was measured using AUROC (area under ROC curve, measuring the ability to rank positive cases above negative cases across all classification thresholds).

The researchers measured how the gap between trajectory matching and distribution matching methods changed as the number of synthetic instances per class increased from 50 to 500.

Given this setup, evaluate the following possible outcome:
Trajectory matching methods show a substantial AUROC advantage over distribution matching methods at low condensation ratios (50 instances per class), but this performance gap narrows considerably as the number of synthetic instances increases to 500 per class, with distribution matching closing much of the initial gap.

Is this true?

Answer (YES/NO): YES